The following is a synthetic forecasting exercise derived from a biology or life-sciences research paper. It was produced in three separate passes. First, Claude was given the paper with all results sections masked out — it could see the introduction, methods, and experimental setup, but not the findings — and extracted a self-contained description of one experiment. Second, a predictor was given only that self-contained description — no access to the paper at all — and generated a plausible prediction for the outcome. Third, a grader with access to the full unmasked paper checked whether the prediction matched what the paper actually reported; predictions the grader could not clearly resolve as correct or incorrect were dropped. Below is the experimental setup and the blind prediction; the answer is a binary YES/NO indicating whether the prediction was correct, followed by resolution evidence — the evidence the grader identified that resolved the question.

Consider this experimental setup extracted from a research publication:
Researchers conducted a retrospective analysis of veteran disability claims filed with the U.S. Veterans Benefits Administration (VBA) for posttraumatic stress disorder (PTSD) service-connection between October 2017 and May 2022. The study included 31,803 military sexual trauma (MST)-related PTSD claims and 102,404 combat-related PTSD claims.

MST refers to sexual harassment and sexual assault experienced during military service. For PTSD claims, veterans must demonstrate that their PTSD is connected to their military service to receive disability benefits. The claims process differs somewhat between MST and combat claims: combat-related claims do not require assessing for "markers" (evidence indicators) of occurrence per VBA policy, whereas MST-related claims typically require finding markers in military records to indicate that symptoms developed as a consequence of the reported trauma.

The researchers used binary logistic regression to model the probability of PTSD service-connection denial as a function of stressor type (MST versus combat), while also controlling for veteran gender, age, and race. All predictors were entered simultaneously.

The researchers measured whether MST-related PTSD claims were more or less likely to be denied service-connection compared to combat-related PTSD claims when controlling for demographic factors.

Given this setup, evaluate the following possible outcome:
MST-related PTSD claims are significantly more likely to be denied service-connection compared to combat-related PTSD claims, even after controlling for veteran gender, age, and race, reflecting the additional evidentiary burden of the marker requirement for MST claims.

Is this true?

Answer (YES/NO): YES